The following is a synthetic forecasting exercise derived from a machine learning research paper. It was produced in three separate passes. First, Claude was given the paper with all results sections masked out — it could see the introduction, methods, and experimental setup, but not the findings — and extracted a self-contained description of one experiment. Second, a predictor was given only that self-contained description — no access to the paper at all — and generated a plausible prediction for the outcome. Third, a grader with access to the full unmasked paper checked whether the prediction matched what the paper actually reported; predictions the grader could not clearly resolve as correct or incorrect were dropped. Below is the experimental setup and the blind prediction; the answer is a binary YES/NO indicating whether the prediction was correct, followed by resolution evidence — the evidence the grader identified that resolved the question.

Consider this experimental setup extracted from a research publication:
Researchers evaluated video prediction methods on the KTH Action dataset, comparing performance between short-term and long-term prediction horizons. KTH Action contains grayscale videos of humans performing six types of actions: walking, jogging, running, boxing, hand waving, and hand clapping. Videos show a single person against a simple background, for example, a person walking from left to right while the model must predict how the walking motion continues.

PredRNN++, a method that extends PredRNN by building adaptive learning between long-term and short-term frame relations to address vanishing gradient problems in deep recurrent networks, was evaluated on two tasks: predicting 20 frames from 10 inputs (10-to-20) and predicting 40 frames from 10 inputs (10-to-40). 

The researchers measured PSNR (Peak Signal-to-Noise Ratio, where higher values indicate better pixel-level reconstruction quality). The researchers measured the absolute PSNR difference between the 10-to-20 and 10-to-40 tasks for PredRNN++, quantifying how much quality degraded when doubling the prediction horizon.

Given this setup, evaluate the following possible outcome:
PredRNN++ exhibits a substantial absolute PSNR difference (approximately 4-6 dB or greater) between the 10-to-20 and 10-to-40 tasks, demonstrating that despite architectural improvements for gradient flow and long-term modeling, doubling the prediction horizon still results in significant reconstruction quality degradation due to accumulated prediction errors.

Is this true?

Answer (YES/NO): NO